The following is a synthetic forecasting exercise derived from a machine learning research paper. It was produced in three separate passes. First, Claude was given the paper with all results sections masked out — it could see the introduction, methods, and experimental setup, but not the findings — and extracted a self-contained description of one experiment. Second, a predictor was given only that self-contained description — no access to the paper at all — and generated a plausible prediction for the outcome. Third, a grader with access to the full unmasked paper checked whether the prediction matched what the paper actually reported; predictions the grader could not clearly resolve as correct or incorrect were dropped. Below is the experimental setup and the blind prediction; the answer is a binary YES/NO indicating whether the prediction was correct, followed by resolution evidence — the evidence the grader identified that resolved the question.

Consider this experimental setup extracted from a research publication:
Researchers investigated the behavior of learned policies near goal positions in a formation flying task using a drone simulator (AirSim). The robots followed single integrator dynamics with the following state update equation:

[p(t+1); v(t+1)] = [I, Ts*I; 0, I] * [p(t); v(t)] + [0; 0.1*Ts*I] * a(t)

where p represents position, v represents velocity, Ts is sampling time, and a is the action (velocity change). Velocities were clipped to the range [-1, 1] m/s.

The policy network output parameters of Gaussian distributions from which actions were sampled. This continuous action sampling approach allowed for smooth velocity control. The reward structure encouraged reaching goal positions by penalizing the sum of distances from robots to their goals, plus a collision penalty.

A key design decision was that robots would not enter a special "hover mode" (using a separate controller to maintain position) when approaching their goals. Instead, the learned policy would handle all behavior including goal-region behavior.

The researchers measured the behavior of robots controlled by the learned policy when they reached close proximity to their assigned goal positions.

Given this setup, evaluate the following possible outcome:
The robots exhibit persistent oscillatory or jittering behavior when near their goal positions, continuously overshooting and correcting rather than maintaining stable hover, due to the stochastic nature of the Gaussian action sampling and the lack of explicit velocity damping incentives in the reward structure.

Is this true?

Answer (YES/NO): YES